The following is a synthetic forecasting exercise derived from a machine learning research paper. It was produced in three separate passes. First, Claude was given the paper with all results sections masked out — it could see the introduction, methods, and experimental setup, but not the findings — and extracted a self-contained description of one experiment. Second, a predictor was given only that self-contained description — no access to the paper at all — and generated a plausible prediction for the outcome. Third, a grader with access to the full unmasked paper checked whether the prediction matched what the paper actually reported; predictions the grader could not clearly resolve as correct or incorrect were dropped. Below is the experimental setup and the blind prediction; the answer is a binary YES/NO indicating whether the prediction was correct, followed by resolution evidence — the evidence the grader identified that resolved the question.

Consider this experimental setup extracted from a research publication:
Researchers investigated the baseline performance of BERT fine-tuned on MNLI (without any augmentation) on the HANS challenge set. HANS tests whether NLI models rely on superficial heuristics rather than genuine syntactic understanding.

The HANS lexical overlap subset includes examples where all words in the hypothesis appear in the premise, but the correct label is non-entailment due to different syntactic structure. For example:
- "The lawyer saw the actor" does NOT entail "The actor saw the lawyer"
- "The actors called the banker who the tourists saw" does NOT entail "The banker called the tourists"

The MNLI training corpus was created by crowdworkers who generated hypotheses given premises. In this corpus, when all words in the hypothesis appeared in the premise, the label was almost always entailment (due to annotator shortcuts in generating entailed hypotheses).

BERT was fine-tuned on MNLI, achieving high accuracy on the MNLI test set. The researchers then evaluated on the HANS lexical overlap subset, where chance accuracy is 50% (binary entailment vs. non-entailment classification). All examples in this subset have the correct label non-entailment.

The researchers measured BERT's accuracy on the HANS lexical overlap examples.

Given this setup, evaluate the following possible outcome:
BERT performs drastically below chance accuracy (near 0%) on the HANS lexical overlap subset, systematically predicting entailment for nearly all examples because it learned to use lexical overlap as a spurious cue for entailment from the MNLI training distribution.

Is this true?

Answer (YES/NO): NO